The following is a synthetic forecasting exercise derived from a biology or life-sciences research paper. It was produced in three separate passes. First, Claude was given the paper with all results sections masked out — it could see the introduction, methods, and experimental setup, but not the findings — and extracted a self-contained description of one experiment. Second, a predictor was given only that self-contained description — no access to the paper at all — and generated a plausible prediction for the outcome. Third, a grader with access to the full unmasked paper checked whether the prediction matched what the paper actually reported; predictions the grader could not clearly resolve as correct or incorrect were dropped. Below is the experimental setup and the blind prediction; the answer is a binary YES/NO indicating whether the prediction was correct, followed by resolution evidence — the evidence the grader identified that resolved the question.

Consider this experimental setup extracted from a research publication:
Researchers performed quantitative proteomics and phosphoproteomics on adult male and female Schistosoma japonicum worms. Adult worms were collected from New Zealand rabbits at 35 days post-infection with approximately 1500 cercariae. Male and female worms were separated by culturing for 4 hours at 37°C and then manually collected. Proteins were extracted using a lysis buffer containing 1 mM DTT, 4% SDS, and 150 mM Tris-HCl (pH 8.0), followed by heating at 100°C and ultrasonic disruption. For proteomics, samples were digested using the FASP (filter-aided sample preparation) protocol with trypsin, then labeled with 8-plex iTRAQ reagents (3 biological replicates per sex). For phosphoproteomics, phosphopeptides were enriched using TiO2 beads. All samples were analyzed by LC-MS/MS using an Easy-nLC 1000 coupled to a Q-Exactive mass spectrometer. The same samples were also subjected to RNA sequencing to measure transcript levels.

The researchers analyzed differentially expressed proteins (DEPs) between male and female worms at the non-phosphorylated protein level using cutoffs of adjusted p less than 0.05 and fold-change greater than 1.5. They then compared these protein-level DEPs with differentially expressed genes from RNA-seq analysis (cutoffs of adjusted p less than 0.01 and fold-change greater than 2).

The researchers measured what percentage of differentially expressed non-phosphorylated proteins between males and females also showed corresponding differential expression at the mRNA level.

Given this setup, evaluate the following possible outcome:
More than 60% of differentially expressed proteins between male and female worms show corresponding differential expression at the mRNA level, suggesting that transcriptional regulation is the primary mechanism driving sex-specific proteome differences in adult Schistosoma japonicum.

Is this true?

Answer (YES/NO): NO